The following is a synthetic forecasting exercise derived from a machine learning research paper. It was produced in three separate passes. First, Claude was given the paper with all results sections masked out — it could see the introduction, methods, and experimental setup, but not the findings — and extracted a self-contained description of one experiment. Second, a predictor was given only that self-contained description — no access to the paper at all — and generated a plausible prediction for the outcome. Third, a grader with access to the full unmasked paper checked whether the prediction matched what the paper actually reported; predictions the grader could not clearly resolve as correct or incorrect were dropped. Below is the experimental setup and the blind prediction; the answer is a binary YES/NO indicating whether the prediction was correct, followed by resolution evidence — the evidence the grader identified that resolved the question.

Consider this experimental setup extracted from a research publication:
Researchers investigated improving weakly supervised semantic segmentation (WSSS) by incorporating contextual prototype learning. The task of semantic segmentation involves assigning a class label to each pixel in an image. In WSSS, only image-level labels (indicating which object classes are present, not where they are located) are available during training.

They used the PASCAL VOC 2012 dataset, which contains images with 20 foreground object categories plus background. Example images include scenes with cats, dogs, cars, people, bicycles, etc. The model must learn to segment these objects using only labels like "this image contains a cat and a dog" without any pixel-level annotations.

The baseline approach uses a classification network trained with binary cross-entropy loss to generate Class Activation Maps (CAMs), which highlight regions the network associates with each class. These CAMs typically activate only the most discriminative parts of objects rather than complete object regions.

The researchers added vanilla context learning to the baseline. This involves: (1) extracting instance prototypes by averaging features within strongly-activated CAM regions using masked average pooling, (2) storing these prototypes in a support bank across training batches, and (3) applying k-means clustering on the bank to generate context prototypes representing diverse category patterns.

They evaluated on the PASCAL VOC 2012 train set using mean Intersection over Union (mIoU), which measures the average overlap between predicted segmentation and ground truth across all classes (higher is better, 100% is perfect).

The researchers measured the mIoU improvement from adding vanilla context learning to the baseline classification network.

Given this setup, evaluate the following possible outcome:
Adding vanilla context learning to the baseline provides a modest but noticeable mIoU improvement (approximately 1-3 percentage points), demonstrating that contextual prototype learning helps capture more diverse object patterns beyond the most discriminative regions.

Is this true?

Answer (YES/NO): YES